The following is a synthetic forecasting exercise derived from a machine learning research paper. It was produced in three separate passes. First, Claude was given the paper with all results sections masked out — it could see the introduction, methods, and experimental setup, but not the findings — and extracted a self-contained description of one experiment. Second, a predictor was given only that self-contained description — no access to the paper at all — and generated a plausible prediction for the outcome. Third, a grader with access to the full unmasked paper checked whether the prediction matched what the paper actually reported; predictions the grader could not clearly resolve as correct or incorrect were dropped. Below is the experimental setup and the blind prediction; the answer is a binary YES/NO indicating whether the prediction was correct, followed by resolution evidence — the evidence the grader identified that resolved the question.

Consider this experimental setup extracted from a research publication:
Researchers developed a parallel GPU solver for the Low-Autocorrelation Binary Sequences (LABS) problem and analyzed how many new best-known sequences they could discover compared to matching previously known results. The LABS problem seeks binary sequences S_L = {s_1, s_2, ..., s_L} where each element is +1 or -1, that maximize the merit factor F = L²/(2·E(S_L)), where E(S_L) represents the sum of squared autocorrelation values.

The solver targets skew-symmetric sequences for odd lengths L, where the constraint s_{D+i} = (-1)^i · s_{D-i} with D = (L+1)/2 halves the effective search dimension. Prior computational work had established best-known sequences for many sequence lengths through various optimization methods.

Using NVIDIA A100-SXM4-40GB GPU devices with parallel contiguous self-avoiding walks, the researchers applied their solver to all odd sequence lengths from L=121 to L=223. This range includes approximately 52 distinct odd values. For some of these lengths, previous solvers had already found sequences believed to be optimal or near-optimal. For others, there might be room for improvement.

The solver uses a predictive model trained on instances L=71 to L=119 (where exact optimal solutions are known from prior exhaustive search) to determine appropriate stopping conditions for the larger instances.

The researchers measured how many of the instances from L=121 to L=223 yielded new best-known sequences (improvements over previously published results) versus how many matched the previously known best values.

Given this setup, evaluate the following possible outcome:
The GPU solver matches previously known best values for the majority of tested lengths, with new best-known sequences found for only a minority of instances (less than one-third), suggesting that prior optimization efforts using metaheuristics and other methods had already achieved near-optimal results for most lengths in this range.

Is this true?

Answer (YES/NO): YES